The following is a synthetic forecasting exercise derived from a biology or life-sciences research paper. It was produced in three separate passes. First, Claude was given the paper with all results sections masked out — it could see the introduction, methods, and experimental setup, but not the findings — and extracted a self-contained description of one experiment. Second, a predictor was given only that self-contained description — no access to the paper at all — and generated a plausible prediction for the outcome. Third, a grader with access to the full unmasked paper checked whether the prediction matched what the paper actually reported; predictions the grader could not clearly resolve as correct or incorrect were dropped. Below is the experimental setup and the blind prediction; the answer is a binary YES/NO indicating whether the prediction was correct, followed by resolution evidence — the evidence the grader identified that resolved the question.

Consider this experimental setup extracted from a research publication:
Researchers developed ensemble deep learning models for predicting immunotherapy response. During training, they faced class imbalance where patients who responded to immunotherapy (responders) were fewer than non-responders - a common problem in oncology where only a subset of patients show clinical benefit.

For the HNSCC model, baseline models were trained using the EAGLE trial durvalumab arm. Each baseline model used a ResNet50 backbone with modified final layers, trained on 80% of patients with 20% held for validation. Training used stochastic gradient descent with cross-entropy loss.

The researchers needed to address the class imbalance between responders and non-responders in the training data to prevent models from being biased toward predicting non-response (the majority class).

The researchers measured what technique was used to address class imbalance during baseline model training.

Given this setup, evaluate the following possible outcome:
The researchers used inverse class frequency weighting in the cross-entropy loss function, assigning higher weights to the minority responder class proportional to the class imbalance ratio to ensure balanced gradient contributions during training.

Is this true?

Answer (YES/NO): NO